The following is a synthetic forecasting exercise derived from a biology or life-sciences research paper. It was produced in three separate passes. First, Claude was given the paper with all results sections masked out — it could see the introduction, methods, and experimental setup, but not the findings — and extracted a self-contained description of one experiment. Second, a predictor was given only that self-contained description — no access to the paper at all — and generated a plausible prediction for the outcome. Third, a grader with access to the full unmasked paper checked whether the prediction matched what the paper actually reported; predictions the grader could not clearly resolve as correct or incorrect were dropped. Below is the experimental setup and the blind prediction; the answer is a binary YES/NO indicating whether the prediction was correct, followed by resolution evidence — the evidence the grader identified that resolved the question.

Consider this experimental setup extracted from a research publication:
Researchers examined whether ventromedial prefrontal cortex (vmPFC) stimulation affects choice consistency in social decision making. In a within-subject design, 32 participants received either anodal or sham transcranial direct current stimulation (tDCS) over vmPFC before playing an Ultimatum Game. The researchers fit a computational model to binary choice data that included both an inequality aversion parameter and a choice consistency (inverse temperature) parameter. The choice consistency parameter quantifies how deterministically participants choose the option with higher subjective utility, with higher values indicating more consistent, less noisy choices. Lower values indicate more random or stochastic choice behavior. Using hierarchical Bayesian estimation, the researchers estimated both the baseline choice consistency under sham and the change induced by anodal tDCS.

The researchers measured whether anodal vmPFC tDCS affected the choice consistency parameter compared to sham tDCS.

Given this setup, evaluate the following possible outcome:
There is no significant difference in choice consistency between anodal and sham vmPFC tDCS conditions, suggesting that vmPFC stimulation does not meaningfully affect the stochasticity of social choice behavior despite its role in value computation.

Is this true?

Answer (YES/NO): YES